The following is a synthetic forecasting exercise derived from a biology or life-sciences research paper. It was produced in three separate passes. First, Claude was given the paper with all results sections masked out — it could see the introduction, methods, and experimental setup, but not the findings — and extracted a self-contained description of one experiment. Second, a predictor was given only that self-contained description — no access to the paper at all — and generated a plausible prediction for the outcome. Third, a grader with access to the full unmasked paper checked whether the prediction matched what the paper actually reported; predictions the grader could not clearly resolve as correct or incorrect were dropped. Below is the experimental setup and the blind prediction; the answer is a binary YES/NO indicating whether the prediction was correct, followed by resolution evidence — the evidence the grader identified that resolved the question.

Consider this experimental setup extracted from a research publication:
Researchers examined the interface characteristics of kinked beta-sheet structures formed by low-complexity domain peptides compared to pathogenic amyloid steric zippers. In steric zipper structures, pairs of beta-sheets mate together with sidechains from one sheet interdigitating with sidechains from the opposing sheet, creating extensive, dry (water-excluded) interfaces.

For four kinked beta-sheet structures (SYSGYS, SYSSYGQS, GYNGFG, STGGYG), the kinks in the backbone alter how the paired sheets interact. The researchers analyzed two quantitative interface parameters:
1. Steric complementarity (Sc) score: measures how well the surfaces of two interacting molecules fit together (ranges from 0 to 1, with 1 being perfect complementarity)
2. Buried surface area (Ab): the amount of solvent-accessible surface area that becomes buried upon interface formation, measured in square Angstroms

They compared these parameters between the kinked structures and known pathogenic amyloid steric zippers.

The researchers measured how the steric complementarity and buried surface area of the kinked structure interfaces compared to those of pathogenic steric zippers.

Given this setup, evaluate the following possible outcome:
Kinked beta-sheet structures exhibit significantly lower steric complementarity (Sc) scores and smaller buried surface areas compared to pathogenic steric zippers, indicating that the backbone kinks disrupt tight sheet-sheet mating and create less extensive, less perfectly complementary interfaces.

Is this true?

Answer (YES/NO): NO